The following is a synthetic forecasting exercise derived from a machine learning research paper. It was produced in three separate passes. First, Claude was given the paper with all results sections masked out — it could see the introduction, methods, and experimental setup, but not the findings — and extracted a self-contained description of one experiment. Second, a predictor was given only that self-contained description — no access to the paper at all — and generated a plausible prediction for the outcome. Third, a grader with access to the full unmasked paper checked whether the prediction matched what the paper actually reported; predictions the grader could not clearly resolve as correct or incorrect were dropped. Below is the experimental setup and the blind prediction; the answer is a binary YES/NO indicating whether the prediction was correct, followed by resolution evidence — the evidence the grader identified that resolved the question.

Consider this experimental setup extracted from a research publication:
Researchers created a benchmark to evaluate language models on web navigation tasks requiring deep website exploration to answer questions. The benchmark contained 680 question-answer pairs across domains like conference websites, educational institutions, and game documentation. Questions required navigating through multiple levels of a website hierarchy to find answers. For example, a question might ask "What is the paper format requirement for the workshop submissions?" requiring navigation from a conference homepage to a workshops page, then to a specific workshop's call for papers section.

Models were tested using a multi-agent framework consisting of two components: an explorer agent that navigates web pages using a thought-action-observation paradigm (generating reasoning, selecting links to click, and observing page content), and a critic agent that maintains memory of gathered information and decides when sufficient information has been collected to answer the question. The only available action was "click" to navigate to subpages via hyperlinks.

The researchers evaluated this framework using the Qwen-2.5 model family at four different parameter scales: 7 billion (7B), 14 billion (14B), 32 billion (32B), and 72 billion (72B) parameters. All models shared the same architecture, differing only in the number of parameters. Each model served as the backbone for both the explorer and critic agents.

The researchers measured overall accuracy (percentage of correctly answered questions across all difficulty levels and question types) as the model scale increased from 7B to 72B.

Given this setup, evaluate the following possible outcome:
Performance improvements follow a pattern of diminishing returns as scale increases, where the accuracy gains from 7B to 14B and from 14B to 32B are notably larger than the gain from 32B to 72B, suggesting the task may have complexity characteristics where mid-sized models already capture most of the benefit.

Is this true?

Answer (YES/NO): NO